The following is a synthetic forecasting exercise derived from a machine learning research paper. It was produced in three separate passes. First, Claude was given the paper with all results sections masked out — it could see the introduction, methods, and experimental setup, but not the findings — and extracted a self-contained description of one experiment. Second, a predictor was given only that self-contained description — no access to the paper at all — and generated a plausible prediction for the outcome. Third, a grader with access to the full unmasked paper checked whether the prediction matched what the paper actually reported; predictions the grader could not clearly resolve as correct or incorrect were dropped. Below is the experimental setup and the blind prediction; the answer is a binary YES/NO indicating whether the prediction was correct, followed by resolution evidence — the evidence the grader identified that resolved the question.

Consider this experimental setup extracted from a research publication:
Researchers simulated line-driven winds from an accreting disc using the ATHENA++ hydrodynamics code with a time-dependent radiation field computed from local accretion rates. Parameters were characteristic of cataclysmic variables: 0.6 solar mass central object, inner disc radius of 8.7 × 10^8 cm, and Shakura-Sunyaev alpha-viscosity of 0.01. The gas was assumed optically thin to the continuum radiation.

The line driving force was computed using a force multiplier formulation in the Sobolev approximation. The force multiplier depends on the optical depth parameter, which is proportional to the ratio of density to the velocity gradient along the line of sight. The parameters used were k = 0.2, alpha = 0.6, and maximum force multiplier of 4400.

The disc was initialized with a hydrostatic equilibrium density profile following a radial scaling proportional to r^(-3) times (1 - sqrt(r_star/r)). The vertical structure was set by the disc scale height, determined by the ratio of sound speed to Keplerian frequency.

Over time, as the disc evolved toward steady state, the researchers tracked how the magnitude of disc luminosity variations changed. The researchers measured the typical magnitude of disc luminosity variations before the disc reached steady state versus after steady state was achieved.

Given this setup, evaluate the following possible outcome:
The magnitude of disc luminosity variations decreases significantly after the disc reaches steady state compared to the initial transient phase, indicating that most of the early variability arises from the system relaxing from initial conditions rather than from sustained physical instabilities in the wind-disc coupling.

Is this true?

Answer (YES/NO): YES